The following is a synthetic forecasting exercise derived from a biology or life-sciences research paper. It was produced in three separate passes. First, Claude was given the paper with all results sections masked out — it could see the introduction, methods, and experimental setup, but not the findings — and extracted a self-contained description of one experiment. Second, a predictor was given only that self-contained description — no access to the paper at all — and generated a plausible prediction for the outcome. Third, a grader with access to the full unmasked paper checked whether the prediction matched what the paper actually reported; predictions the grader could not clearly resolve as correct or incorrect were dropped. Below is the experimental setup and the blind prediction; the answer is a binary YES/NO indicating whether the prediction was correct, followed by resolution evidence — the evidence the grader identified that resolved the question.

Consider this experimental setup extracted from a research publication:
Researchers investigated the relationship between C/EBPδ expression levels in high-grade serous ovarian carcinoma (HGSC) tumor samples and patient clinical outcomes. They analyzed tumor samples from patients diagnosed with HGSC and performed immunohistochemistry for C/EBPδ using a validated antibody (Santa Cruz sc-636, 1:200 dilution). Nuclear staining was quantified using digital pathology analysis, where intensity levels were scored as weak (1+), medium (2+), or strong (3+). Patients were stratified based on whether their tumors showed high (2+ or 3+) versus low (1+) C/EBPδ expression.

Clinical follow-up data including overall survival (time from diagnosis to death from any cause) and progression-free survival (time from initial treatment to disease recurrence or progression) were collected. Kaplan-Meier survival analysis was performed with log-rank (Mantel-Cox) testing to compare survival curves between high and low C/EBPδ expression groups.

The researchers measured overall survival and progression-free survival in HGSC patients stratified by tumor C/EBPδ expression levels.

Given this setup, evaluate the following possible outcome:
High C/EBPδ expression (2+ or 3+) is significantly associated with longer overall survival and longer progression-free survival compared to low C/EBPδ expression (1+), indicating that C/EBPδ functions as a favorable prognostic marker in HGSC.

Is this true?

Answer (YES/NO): NO